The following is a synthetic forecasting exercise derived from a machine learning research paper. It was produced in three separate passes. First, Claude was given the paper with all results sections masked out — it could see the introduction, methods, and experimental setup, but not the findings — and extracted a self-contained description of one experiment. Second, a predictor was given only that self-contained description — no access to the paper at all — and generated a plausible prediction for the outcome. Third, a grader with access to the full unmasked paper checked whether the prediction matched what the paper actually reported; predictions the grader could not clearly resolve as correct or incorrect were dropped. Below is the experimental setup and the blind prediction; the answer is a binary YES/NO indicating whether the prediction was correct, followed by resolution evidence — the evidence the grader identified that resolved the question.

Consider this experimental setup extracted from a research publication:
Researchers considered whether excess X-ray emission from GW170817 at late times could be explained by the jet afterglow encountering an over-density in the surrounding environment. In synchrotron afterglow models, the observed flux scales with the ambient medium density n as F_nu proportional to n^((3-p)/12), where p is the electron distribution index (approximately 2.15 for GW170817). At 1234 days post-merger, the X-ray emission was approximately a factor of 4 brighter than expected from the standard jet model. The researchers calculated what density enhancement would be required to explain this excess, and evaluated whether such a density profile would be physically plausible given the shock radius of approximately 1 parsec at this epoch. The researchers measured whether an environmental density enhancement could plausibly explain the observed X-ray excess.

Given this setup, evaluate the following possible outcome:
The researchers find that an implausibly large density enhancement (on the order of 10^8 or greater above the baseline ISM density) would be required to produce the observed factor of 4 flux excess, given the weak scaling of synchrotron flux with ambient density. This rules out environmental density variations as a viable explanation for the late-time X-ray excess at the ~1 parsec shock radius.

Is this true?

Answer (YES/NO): YES